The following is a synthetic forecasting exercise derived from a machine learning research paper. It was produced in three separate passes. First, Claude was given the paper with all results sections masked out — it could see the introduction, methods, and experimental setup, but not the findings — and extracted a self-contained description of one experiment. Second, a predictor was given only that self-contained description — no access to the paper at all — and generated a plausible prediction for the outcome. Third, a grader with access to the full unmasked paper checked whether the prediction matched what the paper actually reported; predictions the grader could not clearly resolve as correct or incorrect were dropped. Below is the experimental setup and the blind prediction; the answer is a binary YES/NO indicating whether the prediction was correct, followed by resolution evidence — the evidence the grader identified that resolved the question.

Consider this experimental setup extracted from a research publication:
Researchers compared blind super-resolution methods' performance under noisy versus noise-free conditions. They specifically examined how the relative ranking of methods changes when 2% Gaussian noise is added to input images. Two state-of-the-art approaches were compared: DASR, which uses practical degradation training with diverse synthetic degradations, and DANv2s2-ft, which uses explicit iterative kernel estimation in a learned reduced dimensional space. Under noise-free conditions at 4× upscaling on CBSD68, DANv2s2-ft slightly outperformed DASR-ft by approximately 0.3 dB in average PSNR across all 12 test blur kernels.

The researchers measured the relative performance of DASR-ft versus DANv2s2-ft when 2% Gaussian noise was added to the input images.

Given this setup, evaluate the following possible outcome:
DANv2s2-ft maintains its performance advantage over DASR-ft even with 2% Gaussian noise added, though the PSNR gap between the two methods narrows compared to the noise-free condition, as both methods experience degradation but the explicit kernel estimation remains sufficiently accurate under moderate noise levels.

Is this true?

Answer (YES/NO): NO